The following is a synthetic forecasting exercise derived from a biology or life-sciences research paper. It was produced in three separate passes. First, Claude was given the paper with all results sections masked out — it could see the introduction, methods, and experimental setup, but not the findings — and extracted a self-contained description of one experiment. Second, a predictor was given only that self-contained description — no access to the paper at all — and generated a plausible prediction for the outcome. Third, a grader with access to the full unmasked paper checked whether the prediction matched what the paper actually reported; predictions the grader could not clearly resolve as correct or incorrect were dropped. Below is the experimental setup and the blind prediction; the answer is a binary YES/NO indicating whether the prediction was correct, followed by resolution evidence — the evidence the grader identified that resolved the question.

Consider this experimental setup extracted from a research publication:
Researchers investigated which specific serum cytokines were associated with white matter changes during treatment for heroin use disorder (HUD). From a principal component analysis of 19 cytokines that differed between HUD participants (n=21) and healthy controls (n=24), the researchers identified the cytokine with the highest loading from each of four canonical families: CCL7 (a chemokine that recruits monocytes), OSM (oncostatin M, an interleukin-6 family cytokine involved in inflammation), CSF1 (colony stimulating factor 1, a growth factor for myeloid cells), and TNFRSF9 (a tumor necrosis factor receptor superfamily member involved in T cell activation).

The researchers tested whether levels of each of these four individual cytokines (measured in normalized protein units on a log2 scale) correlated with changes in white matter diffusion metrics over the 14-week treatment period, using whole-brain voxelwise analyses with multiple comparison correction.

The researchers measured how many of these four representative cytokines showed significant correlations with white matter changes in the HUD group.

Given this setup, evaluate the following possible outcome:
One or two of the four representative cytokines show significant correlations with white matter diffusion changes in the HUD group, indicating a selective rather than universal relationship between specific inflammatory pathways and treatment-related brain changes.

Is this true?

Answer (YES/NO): NO